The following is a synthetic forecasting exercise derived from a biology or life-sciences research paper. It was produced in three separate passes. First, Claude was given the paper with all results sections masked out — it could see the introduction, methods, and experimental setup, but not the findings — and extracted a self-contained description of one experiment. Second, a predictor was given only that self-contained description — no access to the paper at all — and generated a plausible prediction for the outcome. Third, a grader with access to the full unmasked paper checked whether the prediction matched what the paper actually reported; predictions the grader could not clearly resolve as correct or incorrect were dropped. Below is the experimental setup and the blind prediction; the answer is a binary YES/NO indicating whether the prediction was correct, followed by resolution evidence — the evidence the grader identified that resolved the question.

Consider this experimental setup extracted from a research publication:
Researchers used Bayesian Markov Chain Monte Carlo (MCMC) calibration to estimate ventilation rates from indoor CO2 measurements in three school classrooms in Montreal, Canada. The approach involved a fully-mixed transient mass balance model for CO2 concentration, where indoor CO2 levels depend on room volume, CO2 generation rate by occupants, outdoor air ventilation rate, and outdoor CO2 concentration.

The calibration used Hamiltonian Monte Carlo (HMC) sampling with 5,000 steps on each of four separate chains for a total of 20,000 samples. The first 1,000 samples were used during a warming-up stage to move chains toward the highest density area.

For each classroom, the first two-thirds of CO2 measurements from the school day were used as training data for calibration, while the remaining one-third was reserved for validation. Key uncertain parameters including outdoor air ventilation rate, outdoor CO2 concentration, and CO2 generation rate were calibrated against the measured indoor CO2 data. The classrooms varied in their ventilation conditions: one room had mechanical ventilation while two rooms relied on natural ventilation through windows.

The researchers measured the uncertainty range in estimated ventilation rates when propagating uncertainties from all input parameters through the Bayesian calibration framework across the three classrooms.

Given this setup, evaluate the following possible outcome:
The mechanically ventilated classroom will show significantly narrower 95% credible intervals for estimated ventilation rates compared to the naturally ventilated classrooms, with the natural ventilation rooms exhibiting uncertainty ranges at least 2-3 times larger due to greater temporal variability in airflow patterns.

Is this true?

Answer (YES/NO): NO